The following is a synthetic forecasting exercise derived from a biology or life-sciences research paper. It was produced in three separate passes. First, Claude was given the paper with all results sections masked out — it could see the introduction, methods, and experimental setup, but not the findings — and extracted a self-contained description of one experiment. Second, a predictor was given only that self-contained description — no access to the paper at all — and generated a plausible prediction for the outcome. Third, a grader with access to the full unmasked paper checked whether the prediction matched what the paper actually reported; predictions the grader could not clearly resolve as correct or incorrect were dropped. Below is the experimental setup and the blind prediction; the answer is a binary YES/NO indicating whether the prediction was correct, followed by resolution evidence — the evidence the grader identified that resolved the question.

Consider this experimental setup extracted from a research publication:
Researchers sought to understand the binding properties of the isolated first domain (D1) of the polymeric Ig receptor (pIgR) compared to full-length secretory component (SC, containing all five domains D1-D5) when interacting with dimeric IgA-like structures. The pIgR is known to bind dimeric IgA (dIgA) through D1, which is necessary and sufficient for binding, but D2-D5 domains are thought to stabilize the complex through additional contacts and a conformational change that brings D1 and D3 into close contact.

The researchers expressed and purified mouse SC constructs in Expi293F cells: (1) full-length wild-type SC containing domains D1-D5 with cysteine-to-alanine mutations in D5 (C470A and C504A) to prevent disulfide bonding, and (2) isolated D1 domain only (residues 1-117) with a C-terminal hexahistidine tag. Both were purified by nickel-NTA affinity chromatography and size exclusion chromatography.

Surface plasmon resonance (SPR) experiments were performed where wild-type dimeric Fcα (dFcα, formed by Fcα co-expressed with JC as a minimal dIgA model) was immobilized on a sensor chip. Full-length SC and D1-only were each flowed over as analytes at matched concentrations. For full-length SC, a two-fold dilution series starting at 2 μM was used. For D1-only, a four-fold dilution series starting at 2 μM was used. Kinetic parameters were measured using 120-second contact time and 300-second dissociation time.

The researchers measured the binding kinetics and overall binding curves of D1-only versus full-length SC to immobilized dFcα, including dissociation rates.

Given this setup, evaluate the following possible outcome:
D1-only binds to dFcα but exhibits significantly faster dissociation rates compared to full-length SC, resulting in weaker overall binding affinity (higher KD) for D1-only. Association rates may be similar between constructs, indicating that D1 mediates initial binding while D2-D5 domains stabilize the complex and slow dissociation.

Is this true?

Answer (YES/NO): NO